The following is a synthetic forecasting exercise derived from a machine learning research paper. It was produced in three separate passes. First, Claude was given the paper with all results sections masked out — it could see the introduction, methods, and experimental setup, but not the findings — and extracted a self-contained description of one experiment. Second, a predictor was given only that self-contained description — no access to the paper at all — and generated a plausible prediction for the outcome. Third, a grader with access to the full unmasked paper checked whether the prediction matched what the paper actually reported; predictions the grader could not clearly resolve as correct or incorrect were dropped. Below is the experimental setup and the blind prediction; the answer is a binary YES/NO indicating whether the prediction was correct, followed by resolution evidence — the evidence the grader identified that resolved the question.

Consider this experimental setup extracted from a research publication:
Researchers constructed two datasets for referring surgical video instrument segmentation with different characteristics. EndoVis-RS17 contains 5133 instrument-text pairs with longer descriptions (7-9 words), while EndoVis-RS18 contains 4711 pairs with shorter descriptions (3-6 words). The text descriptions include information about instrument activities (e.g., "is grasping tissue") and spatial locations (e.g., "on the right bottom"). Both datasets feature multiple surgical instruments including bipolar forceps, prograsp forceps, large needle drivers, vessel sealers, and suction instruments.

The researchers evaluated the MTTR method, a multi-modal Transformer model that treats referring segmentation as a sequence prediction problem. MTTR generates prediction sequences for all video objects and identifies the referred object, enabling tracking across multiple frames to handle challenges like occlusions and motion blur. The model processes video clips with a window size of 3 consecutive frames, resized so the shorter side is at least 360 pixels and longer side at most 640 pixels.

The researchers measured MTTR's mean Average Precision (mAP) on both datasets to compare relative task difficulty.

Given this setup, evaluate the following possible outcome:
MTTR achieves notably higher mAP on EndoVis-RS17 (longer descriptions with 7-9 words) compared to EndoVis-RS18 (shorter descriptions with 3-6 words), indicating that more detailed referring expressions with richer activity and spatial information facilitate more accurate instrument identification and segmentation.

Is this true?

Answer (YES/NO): NO